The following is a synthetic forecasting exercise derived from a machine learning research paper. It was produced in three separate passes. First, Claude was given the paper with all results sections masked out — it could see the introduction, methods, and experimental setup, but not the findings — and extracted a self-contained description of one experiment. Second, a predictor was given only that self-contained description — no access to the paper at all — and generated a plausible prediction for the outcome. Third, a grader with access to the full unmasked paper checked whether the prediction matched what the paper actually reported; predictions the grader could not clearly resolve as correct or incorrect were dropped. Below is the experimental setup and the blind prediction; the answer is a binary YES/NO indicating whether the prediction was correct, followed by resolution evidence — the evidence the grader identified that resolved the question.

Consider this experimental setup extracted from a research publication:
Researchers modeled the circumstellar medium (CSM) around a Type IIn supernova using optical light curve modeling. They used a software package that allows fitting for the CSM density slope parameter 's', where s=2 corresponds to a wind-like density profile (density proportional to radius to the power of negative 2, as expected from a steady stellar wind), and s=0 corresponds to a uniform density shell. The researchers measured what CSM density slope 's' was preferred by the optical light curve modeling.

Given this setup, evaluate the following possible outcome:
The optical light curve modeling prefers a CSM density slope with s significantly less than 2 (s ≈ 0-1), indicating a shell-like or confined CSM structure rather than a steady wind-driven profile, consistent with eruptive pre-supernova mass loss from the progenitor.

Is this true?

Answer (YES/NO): YES